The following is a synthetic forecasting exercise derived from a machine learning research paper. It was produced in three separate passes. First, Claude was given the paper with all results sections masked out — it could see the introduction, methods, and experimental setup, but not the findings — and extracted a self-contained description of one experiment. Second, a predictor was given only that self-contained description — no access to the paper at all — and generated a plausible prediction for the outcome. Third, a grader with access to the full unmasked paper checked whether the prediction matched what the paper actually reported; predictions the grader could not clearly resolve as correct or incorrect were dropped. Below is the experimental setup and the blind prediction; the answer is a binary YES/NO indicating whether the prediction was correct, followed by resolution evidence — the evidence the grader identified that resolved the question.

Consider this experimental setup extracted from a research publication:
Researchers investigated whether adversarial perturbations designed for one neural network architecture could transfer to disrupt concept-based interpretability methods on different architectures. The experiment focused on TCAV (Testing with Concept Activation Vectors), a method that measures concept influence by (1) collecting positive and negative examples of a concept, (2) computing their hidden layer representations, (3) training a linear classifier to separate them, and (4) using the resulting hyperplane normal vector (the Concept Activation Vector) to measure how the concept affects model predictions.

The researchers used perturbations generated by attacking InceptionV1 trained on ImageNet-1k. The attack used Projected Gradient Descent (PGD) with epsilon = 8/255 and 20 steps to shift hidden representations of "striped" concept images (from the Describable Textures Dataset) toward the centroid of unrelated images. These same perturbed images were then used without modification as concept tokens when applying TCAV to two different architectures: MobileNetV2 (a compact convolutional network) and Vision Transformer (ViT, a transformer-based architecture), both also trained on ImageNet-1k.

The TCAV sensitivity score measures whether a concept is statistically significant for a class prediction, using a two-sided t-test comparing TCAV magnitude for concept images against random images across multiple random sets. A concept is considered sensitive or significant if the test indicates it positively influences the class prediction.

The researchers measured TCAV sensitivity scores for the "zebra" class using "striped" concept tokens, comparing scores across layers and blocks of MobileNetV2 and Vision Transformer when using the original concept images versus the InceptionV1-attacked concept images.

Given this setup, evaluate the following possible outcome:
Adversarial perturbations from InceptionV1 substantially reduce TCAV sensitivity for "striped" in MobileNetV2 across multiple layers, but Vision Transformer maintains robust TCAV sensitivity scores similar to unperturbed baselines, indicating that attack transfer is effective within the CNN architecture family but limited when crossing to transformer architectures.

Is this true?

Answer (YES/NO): NO